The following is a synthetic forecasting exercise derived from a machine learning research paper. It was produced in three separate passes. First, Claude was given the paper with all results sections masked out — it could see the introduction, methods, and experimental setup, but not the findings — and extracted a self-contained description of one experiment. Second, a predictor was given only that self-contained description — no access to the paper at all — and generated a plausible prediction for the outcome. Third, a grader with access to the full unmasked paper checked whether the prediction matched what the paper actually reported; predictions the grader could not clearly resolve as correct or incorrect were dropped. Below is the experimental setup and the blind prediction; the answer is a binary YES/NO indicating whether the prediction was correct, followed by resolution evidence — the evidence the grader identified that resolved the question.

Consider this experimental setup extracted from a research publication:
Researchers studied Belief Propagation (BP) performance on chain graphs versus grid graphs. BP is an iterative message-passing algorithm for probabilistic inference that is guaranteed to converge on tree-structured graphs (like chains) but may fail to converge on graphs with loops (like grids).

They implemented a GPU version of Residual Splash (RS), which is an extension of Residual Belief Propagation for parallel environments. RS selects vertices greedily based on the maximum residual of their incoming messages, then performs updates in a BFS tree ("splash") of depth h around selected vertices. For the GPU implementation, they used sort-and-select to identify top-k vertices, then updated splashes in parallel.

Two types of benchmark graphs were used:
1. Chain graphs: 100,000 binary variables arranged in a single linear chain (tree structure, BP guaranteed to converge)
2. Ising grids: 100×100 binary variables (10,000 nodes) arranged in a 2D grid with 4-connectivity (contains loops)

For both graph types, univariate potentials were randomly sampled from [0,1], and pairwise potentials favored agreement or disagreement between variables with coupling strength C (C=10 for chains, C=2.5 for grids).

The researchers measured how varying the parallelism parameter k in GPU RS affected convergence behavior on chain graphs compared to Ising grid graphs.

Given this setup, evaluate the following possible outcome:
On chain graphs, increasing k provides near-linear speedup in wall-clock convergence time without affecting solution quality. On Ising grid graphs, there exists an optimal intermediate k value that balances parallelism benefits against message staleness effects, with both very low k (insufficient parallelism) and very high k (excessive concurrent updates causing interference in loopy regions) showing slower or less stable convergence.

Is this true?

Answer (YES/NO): NO